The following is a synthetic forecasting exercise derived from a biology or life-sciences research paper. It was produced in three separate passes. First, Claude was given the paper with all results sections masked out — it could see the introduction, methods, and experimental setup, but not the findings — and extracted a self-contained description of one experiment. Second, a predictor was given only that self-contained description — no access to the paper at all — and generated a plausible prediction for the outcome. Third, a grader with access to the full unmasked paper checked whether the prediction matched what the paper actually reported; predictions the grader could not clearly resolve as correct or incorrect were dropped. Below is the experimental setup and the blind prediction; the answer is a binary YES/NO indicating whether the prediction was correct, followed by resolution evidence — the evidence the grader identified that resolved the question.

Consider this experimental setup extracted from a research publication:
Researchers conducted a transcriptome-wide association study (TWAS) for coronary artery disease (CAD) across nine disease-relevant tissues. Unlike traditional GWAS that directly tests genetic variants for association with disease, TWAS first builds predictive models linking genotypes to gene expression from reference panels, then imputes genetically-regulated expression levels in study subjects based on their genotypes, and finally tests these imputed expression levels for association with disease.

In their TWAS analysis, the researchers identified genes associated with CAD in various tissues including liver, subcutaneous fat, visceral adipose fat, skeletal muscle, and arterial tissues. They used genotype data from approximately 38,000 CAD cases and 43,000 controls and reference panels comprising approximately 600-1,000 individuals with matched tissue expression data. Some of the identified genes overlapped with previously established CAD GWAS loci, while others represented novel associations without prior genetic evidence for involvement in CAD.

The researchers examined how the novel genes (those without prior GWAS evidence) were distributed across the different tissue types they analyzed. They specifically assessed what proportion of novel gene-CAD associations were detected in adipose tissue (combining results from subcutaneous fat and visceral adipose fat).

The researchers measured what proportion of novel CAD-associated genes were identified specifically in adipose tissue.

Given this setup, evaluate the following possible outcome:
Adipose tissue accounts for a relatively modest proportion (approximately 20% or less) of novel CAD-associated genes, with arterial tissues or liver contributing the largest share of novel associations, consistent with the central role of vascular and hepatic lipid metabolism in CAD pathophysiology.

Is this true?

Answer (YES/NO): NO